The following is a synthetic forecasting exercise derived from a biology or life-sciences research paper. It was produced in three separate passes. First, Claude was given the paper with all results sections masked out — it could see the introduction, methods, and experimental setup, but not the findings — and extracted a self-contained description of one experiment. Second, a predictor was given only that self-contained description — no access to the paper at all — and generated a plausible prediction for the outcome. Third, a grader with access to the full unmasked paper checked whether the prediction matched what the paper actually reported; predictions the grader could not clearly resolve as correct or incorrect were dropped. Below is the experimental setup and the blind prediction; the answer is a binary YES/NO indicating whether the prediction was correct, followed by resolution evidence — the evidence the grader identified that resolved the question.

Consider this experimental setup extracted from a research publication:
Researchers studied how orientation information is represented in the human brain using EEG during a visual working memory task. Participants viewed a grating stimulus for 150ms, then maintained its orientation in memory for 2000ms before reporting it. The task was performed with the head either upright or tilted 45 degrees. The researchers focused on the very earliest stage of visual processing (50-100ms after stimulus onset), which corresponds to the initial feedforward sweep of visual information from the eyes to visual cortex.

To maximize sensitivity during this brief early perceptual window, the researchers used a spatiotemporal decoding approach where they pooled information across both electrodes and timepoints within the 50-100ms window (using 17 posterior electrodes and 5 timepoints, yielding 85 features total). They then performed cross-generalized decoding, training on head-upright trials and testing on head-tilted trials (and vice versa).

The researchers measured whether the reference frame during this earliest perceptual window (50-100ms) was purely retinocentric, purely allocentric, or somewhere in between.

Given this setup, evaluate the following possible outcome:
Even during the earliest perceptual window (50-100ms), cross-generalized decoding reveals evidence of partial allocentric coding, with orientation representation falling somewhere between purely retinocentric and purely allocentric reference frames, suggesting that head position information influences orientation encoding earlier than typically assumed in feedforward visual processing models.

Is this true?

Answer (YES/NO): YES